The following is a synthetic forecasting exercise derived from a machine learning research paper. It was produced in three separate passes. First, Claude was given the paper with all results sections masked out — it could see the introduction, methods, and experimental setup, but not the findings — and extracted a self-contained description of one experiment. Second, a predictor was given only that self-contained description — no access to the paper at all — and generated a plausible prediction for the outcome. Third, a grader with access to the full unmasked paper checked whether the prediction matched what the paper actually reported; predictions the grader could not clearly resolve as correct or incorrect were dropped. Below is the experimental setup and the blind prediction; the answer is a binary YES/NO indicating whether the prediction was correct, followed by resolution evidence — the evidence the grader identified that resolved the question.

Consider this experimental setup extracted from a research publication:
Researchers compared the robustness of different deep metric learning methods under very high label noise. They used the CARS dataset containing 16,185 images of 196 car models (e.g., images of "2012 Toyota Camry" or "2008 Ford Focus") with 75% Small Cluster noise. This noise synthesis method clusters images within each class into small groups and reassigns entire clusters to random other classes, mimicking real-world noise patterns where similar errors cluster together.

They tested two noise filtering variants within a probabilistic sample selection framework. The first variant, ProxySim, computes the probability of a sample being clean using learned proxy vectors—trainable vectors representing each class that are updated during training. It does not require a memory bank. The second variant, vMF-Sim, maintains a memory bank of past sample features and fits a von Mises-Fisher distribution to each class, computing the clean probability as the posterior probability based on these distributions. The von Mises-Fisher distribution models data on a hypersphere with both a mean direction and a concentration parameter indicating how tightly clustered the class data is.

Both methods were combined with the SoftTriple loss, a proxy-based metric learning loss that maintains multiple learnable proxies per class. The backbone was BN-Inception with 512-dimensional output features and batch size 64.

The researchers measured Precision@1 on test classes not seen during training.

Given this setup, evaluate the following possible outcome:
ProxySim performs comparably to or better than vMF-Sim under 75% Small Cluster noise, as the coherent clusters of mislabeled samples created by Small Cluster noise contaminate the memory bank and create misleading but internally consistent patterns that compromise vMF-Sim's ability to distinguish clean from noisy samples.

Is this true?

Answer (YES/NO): YES